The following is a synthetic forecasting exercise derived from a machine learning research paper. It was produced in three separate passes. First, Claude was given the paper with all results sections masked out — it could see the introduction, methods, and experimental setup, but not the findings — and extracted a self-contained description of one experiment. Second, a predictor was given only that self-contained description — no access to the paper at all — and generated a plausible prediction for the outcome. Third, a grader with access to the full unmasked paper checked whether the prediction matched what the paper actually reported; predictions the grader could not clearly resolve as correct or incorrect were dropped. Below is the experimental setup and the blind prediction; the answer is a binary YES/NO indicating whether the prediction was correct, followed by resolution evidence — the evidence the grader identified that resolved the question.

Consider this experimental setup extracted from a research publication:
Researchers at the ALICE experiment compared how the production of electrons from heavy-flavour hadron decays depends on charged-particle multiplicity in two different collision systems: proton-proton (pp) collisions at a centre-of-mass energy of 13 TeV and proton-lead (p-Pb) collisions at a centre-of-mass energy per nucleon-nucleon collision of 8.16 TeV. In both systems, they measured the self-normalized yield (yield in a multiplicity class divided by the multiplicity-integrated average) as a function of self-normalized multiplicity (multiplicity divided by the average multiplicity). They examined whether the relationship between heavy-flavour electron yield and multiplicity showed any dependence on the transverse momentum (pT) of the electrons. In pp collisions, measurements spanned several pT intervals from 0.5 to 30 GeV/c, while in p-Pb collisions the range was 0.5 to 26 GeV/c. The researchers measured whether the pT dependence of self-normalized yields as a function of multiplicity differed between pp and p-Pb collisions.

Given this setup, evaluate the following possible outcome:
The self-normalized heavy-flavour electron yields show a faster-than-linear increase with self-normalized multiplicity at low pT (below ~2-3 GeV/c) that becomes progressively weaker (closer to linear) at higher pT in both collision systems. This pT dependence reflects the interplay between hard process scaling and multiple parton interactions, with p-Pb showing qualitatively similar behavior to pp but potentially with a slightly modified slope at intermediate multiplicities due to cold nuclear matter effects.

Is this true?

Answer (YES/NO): NO